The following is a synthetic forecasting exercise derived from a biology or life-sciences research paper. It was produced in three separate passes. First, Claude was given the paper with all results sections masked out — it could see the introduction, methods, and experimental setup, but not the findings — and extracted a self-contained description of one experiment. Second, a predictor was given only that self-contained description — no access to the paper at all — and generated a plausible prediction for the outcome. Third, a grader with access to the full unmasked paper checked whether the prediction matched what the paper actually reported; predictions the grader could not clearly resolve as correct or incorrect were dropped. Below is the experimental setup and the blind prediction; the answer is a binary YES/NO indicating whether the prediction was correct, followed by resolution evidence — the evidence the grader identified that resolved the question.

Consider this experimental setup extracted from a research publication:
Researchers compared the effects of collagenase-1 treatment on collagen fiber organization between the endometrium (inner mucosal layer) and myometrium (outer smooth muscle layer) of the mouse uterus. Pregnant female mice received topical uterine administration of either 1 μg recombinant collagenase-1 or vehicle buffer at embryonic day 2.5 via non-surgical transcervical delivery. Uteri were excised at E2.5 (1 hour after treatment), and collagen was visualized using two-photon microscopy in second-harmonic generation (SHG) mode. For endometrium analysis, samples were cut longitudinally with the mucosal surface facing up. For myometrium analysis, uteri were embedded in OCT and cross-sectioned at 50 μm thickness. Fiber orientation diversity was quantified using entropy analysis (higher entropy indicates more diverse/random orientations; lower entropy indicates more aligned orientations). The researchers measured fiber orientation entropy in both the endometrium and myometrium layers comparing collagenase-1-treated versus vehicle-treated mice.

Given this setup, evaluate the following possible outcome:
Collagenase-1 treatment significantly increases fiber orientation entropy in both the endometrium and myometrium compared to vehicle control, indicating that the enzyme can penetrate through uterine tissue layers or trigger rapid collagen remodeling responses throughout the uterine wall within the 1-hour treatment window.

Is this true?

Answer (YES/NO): NO